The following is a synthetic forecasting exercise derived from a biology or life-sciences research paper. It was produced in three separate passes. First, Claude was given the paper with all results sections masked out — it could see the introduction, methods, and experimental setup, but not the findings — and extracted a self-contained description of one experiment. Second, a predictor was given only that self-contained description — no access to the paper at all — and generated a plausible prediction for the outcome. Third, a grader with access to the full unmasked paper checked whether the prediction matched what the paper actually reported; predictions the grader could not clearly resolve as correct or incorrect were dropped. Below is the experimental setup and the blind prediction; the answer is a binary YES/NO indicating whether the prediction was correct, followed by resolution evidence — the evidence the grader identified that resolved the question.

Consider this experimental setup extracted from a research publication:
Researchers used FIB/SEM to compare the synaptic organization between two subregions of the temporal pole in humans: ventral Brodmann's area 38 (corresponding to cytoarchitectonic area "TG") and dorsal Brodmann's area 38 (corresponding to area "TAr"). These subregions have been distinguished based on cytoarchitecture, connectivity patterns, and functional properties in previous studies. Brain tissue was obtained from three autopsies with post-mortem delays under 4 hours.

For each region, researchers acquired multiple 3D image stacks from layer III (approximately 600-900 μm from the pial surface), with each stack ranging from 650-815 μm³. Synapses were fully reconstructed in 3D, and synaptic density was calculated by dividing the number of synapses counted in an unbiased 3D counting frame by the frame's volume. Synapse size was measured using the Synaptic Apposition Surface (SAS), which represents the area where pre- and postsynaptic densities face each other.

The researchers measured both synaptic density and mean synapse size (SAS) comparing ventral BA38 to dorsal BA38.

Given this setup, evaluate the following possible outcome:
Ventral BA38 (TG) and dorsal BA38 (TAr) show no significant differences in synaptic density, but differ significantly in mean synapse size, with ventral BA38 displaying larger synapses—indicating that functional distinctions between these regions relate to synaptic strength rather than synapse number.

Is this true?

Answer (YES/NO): NO